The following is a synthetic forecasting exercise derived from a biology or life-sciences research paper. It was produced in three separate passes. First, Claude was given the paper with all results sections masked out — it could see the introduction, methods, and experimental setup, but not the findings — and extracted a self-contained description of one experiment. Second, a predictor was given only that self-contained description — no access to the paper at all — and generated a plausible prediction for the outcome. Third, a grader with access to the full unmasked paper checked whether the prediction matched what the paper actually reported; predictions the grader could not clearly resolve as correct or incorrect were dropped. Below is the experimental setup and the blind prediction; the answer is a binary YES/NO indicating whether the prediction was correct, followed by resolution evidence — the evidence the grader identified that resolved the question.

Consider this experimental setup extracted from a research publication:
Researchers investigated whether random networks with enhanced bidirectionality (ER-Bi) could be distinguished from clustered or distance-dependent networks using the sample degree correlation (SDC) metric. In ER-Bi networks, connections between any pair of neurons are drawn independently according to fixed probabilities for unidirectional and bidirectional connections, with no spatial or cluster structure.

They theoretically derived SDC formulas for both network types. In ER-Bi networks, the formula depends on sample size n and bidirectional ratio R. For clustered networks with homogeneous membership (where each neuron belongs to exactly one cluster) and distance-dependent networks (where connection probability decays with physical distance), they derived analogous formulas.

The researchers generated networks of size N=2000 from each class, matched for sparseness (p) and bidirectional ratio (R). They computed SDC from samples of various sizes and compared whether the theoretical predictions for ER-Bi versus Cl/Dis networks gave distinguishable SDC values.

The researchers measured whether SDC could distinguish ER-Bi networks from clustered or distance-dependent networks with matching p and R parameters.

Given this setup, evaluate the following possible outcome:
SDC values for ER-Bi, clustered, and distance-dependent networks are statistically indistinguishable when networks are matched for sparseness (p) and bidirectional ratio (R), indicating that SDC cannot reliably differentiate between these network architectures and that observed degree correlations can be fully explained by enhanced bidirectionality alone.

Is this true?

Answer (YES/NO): YES